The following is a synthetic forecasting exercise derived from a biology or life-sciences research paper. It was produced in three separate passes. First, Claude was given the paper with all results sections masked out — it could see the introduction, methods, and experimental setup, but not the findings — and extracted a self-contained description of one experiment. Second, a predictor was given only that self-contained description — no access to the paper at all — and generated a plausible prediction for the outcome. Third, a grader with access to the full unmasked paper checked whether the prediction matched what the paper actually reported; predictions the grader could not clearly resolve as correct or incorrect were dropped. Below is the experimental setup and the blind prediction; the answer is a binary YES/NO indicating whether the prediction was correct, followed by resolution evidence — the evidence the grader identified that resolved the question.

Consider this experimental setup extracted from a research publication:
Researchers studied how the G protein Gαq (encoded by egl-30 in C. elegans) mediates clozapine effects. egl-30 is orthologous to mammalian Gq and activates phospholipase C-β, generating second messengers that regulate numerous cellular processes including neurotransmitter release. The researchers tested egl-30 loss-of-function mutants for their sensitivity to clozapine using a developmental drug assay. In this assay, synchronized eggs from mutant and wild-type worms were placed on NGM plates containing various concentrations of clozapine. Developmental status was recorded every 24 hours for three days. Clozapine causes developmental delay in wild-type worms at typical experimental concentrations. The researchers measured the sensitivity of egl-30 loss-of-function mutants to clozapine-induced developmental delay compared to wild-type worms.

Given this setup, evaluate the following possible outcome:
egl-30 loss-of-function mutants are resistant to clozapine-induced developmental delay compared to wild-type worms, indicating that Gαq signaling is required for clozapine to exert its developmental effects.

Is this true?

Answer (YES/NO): NO